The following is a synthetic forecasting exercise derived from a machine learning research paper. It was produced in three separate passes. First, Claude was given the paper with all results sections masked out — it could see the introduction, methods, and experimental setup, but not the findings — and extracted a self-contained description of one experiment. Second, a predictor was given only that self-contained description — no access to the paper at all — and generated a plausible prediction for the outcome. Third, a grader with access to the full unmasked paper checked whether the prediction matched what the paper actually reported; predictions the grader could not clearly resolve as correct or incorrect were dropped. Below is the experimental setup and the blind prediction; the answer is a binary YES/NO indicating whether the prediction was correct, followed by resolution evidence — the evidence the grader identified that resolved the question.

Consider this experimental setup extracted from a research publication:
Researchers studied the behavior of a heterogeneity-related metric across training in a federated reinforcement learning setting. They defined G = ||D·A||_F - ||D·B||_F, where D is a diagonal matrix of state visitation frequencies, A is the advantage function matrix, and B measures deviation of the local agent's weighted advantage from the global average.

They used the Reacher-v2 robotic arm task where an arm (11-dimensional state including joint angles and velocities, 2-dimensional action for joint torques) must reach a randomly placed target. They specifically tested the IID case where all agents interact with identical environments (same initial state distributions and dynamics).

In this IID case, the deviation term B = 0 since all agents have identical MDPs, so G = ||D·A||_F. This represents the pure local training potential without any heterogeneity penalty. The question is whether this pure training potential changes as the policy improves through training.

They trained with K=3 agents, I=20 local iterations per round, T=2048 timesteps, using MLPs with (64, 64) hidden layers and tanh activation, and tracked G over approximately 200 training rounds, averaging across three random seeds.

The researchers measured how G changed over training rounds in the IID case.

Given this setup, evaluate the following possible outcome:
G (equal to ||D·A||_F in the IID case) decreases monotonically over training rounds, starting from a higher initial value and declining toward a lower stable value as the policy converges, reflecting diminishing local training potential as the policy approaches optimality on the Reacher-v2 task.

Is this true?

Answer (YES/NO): NO